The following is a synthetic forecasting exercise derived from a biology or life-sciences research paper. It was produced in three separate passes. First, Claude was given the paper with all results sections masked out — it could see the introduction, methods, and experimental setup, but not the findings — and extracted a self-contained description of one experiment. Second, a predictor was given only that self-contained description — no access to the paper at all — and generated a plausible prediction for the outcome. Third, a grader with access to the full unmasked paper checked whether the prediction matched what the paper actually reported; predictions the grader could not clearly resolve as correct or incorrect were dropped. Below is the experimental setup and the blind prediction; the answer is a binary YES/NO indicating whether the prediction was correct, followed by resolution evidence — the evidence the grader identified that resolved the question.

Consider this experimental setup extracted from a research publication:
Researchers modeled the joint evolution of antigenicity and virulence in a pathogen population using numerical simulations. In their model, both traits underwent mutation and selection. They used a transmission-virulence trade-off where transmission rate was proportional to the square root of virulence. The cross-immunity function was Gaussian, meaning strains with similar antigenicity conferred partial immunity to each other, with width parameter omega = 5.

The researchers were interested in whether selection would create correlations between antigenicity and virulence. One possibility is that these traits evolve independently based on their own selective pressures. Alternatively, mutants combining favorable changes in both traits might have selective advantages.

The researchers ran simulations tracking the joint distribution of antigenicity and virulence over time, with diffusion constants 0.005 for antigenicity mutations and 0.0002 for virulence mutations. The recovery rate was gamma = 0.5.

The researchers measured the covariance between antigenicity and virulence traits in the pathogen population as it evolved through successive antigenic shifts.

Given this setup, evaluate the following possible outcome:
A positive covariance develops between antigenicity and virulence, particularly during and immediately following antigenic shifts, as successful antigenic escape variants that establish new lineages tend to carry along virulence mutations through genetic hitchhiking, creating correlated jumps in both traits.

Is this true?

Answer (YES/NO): YES